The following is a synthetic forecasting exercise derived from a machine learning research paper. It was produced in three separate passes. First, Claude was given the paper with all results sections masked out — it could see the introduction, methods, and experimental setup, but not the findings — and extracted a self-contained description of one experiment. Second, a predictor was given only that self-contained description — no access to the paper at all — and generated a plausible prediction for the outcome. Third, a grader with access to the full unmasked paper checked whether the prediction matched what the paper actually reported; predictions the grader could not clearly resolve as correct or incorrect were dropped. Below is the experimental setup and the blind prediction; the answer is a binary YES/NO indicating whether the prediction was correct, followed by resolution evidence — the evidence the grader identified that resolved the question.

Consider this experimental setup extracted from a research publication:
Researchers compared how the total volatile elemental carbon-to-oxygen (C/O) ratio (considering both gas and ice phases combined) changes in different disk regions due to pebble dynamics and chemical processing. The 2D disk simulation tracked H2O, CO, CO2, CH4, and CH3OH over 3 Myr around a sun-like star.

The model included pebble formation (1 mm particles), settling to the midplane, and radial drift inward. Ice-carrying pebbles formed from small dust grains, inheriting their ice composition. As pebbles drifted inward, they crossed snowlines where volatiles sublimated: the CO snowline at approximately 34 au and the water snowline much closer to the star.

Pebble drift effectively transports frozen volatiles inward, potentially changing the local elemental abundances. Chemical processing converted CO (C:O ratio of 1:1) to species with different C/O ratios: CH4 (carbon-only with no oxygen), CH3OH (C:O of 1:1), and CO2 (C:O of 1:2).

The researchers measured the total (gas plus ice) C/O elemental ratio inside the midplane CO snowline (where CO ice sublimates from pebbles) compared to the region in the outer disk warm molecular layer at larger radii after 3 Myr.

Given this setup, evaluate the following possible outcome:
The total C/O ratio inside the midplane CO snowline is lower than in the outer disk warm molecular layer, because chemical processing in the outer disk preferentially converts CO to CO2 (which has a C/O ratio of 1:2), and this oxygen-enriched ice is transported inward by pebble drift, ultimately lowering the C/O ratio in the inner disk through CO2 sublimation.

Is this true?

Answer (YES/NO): NO